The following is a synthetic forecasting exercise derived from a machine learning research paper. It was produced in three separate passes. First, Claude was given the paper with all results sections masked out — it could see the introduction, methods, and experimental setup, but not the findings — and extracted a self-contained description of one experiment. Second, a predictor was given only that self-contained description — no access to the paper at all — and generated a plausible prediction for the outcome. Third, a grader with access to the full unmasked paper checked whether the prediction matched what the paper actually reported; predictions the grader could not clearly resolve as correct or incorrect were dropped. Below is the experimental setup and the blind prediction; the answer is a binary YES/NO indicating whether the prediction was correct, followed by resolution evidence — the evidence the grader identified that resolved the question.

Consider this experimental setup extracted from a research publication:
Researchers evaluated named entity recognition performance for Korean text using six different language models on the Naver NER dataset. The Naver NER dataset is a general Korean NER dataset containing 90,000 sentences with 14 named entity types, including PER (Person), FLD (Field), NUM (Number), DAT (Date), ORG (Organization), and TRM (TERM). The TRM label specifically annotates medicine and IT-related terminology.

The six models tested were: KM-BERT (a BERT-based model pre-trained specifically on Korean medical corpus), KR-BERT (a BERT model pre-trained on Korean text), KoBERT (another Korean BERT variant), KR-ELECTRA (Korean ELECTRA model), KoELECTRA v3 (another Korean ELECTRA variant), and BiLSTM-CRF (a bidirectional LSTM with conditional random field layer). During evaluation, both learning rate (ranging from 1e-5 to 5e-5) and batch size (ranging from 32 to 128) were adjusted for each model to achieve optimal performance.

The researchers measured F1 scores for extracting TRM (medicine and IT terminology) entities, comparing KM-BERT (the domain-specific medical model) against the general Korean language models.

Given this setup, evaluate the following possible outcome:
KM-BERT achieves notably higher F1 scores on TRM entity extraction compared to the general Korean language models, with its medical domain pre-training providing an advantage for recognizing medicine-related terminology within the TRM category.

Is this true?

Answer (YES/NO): NO